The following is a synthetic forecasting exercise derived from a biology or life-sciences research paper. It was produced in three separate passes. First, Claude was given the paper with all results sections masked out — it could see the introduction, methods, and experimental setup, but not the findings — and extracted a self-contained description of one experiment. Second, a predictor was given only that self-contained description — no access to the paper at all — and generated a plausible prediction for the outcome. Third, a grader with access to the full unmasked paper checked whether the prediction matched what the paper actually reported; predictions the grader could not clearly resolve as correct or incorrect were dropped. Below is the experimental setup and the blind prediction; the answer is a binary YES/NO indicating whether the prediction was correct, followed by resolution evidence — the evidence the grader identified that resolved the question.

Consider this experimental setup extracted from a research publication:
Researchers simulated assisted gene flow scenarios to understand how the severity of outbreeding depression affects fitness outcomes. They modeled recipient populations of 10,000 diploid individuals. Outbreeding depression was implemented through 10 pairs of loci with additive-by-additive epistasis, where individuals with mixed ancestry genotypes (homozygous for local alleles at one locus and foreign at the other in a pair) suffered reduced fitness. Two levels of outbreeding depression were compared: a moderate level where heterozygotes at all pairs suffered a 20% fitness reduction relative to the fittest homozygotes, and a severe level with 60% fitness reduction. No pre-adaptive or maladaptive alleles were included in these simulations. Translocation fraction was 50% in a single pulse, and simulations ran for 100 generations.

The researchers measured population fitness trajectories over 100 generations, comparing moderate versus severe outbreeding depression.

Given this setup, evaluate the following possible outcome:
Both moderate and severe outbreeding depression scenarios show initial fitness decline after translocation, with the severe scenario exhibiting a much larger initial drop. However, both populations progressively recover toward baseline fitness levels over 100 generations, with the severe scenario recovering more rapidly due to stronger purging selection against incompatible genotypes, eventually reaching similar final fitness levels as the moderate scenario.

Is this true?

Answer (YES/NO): YES